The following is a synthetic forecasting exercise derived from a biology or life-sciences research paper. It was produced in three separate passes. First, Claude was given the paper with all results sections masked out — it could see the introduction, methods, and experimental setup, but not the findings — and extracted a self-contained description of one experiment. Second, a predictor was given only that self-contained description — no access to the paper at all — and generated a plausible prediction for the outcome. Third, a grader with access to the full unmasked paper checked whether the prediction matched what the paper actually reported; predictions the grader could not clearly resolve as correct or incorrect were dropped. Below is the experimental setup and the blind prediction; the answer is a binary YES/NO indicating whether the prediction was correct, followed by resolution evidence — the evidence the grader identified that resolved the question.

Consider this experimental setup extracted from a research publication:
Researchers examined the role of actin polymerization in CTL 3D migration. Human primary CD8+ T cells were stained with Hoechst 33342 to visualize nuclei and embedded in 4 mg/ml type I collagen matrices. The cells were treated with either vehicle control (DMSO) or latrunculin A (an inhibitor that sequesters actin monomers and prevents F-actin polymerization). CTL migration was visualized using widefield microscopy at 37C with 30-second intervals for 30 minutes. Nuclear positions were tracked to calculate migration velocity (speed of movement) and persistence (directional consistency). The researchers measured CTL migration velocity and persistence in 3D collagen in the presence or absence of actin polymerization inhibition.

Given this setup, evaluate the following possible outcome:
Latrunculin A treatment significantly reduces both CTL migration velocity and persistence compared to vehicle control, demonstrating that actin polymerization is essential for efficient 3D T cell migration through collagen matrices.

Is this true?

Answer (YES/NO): YES